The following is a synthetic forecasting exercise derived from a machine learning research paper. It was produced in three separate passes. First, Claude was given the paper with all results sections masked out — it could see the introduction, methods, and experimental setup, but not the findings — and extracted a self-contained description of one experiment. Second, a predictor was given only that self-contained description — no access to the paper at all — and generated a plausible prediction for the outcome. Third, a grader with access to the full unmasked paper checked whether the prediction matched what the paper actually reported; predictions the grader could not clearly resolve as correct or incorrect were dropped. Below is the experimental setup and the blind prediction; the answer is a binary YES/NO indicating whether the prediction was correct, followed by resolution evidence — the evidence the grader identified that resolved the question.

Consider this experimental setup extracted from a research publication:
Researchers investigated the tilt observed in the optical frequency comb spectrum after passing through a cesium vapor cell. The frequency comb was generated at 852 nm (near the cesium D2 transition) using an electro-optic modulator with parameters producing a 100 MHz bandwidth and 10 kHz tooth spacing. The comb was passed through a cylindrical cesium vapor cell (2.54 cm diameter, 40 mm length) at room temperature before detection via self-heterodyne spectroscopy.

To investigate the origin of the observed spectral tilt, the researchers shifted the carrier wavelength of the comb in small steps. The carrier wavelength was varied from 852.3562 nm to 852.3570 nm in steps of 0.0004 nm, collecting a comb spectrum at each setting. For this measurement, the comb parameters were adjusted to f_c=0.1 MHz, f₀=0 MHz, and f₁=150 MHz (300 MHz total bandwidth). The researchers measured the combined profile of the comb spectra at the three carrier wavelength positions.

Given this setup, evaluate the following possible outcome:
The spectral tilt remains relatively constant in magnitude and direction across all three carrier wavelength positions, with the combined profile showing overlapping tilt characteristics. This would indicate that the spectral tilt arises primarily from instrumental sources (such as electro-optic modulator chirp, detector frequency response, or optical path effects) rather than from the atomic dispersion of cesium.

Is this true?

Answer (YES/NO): NO